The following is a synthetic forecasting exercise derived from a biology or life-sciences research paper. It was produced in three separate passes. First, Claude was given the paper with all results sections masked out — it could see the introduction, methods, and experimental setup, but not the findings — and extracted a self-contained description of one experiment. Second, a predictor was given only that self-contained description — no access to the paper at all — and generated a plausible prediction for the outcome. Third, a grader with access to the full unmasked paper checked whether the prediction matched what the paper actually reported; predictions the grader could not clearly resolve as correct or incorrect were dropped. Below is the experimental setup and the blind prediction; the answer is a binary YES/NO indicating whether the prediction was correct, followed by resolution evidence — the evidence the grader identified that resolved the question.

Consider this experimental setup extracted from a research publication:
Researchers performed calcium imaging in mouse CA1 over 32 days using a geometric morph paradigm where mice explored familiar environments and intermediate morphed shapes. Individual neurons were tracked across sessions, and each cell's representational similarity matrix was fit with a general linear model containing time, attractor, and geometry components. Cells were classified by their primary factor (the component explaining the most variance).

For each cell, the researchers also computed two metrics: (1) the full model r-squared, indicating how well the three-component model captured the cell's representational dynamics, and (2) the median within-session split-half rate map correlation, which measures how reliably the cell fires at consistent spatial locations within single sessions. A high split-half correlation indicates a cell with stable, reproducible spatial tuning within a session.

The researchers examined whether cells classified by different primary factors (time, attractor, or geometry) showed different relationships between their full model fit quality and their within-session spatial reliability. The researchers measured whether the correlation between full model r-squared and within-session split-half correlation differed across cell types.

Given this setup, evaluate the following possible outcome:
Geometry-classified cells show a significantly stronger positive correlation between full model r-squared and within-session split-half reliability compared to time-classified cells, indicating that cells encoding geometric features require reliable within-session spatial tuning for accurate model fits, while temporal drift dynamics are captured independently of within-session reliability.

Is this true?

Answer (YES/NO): NO